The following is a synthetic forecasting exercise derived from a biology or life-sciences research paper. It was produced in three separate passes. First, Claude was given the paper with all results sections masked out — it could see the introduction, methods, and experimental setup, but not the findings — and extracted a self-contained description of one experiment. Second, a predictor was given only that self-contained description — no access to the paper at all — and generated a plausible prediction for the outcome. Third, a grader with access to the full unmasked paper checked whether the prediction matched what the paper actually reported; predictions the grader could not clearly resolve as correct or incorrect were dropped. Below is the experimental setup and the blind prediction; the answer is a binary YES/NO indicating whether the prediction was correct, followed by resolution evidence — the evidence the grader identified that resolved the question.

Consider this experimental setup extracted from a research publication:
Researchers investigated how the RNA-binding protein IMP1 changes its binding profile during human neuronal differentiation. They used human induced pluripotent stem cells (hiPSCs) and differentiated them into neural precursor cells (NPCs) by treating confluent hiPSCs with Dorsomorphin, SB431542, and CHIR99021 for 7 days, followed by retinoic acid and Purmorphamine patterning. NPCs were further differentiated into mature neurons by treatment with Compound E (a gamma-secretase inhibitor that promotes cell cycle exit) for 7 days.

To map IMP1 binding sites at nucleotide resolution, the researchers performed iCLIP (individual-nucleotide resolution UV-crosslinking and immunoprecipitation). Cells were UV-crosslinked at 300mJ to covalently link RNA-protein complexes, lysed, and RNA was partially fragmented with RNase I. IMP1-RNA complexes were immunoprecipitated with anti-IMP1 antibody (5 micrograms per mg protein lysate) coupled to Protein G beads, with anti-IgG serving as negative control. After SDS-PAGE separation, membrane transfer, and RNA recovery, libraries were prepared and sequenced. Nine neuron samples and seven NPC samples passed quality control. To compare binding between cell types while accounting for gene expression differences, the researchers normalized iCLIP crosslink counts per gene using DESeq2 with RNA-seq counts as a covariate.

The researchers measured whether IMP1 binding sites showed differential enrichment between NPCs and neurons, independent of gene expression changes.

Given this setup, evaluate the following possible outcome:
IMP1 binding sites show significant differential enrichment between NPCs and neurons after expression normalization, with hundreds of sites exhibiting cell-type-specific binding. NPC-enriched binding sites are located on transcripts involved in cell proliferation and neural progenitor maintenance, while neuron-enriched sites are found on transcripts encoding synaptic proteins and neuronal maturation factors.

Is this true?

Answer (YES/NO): NO